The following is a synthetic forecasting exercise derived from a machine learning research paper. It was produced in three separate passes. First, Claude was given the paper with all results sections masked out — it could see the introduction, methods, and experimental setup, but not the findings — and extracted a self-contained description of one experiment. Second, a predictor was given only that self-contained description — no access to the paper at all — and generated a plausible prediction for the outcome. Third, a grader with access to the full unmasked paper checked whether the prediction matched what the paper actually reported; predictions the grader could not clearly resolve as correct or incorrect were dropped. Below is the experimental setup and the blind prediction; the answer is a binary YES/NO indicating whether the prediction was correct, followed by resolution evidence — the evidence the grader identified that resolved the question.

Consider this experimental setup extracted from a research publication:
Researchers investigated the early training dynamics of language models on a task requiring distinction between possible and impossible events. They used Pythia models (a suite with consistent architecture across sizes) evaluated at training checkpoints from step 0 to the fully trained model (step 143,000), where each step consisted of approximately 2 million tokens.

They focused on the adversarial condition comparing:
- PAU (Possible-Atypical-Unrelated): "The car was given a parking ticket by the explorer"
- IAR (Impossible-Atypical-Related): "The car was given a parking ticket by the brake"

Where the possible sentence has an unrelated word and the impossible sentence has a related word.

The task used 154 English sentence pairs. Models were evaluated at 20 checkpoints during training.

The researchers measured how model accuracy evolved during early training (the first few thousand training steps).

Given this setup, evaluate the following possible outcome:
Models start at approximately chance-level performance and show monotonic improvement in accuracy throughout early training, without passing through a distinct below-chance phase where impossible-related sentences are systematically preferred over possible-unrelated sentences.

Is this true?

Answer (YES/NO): NO